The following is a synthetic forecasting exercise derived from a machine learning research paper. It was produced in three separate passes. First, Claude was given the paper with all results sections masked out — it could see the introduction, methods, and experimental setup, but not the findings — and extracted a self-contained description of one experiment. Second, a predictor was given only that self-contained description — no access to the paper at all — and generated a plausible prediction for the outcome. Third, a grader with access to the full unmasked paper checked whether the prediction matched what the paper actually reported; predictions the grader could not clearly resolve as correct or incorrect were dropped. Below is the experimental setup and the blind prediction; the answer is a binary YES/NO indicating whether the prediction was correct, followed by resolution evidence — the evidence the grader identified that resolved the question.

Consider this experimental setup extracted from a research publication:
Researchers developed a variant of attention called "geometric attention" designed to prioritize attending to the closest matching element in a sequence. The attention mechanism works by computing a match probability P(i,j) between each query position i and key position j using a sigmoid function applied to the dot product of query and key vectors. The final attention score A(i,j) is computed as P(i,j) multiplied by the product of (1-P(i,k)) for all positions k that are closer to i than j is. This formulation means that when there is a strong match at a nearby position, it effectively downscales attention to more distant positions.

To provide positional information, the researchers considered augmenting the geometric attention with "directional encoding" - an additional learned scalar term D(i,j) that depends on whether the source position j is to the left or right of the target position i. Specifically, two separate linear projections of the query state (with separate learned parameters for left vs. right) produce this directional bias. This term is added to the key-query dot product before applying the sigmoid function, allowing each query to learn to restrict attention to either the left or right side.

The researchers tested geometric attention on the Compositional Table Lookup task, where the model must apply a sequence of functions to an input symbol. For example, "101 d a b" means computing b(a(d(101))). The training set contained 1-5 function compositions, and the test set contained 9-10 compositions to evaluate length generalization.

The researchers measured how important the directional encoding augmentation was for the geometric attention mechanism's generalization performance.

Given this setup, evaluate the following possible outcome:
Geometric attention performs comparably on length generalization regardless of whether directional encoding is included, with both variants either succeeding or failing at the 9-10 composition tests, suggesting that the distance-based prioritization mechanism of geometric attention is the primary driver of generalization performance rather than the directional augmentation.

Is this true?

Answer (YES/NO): NO